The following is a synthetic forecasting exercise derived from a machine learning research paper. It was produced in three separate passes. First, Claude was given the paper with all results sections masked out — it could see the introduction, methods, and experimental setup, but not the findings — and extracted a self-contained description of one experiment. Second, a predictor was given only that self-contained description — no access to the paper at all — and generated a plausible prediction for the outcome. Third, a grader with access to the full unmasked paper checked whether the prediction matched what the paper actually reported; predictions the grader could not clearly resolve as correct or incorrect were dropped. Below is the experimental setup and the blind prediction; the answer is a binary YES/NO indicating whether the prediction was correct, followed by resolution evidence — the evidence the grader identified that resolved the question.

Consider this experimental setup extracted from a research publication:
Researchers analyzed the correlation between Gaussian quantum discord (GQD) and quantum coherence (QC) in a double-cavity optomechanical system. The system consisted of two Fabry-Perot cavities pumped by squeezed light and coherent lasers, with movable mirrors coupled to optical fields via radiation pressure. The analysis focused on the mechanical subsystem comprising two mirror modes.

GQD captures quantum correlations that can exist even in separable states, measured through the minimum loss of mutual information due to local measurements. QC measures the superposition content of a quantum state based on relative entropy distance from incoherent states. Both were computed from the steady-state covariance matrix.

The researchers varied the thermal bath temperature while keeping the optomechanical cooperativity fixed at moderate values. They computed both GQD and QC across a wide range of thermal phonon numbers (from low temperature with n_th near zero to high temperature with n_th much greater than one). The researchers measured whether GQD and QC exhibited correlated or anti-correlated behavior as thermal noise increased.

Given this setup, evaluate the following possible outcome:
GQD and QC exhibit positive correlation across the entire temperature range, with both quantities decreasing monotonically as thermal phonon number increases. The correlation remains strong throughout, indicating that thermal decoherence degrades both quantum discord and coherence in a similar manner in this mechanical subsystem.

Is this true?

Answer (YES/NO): YES